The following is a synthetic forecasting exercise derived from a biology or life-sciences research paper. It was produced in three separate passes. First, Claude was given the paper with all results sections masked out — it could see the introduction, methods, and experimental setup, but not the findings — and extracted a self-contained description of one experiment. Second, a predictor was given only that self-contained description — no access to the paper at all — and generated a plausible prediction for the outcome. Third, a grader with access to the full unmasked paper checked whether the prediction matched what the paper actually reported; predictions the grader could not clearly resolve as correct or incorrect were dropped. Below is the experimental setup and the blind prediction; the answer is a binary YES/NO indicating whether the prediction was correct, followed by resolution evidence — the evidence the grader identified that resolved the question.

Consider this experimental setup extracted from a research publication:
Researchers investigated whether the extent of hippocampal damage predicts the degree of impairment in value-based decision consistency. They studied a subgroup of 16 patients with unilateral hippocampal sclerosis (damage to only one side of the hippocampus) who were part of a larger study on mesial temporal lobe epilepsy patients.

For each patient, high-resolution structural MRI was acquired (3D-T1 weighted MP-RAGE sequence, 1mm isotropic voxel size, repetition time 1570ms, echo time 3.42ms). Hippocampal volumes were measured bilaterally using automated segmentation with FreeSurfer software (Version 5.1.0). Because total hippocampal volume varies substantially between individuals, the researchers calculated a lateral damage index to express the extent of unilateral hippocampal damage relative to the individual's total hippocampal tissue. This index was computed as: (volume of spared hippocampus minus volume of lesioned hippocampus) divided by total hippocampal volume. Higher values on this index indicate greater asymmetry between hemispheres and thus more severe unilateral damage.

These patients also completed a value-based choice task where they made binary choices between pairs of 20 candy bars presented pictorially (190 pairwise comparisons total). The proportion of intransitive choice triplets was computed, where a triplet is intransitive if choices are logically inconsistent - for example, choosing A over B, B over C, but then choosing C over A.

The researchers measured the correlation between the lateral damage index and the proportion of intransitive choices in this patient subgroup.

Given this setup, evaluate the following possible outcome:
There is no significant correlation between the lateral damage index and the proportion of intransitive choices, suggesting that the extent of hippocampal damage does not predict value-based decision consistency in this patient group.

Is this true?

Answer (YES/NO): NO